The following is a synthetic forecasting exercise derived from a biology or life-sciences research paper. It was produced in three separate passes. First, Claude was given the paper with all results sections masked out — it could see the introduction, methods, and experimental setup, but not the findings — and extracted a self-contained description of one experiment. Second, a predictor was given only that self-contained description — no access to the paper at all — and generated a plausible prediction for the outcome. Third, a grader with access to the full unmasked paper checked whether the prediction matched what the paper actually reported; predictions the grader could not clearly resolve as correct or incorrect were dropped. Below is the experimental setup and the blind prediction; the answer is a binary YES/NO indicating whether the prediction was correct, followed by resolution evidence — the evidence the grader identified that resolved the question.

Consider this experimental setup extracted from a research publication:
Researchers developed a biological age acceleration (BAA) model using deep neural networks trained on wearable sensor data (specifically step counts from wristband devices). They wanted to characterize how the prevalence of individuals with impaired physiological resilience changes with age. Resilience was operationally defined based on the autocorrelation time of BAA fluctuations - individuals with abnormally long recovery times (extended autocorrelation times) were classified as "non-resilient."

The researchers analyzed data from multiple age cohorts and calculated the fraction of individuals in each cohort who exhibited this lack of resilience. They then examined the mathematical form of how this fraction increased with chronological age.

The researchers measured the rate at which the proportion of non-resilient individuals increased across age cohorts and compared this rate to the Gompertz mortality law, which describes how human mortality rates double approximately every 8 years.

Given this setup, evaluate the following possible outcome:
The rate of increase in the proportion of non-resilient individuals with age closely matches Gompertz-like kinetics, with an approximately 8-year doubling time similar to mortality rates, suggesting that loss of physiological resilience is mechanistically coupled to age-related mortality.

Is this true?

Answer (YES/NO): YES